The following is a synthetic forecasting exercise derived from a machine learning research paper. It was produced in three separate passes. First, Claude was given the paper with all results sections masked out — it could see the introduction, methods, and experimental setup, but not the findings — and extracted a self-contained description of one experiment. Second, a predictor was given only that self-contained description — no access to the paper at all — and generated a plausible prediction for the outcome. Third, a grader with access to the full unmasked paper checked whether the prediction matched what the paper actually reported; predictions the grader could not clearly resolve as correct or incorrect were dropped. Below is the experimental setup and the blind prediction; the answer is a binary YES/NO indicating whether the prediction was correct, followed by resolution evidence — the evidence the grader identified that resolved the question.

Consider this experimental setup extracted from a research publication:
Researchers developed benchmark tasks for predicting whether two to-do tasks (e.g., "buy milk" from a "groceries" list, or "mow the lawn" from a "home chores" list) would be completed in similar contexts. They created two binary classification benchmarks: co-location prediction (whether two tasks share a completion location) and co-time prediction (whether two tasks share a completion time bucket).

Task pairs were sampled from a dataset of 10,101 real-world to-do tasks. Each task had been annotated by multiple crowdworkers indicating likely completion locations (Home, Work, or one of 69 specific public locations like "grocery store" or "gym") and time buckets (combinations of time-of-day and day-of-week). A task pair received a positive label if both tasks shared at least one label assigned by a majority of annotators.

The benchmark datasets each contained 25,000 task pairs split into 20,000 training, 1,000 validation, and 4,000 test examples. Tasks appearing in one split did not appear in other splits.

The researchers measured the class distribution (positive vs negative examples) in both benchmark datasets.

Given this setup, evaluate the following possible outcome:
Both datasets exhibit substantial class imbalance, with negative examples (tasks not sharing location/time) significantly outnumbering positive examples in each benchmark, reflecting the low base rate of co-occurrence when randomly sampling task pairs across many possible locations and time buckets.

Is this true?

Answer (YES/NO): NO